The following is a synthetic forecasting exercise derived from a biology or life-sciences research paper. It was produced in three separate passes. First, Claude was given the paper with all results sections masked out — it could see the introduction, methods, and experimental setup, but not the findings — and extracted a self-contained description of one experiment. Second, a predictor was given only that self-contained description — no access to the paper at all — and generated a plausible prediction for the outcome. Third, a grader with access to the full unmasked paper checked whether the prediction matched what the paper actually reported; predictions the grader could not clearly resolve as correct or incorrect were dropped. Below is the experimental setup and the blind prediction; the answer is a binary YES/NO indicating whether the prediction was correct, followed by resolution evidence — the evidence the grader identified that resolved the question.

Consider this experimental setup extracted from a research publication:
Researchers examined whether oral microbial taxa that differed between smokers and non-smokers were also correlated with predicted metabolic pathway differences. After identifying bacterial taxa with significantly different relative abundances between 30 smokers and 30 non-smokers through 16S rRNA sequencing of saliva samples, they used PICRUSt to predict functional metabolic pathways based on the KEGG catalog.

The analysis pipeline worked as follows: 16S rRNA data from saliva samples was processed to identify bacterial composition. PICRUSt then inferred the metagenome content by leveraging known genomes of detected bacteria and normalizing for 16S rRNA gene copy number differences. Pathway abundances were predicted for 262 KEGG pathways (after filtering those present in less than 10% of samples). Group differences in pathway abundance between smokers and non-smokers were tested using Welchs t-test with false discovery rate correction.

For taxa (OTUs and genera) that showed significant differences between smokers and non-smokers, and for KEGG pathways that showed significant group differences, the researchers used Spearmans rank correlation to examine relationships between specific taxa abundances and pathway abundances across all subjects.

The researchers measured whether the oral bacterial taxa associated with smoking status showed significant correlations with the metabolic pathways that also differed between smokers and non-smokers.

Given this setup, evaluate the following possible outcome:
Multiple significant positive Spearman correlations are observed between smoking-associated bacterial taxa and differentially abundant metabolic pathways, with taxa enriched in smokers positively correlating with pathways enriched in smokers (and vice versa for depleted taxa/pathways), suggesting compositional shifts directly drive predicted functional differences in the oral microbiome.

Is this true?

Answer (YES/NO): YES